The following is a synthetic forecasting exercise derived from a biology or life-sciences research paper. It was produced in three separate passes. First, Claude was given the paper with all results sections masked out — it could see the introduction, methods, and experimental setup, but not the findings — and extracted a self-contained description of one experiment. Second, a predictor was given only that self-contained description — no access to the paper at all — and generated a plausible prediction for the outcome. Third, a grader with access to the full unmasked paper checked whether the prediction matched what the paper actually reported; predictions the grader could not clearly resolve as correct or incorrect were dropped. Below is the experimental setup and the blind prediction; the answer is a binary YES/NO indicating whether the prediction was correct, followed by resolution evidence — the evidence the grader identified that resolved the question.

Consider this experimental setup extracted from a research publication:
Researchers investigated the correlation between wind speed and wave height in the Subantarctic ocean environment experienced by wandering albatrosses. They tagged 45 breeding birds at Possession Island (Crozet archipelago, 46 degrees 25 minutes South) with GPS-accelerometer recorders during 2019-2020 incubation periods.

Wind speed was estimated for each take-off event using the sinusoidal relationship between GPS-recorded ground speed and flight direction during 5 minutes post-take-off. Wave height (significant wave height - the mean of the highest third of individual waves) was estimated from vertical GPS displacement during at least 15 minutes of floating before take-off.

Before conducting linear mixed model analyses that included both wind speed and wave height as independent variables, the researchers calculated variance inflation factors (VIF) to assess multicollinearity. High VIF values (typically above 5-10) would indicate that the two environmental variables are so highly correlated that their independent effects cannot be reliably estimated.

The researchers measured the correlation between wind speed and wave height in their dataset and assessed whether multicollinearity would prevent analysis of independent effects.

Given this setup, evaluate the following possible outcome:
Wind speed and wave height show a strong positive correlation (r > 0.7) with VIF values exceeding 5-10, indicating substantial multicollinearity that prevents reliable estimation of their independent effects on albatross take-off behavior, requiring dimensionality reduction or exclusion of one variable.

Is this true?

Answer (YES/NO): NO